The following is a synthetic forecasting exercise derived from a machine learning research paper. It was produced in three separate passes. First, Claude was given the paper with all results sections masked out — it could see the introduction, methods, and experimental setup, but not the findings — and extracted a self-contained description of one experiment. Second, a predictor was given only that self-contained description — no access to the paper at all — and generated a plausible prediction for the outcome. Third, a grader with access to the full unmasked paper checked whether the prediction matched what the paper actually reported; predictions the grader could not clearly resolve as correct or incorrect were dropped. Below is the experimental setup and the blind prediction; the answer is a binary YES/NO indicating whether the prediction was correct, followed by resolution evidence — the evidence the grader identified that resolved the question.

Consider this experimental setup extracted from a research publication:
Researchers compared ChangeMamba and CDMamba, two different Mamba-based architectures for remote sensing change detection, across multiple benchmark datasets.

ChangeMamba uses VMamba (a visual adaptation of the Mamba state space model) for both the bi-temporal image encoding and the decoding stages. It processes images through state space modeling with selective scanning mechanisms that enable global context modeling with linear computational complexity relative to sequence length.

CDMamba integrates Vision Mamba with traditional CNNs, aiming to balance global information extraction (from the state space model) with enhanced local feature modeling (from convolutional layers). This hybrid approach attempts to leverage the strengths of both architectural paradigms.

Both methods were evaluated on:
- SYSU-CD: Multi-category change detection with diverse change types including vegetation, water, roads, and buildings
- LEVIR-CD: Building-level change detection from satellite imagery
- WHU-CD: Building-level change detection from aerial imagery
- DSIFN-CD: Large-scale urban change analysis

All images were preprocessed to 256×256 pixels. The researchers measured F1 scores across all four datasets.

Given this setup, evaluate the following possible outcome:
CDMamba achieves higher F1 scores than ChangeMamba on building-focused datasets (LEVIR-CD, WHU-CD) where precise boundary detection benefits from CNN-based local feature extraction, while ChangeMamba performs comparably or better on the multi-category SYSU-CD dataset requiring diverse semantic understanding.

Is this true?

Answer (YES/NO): NO